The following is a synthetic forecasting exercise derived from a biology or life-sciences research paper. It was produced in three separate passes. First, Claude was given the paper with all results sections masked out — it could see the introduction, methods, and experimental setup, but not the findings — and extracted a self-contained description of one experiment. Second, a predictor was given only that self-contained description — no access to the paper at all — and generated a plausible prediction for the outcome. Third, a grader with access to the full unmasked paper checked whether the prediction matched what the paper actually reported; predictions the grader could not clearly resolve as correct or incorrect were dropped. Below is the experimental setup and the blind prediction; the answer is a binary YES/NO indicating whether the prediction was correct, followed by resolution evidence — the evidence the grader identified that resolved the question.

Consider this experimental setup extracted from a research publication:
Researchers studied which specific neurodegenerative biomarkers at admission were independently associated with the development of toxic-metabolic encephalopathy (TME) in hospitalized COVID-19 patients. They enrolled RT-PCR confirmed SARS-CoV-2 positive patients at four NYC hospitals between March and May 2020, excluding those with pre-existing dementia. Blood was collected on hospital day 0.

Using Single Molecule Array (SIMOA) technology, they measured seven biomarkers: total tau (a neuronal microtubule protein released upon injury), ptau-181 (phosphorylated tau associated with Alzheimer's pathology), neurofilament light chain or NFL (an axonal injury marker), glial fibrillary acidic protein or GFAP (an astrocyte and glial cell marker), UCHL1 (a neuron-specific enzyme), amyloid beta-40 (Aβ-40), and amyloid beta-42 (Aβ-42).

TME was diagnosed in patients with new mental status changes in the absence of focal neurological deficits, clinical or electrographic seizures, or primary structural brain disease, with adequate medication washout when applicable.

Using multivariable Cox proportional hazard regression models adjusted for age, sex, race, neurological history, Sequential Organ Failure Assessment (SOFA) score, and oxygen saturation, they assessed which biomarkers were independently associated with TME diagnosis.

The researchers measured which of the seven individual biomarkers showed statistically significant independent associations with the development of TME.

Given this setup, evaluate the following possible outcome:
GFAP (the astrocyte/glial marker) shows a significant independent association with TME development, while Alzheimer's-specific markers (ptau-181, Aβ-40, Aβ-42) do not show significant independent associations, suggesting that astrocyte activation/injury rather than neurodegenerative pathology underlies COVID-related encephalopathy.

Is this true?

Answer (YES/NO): NO